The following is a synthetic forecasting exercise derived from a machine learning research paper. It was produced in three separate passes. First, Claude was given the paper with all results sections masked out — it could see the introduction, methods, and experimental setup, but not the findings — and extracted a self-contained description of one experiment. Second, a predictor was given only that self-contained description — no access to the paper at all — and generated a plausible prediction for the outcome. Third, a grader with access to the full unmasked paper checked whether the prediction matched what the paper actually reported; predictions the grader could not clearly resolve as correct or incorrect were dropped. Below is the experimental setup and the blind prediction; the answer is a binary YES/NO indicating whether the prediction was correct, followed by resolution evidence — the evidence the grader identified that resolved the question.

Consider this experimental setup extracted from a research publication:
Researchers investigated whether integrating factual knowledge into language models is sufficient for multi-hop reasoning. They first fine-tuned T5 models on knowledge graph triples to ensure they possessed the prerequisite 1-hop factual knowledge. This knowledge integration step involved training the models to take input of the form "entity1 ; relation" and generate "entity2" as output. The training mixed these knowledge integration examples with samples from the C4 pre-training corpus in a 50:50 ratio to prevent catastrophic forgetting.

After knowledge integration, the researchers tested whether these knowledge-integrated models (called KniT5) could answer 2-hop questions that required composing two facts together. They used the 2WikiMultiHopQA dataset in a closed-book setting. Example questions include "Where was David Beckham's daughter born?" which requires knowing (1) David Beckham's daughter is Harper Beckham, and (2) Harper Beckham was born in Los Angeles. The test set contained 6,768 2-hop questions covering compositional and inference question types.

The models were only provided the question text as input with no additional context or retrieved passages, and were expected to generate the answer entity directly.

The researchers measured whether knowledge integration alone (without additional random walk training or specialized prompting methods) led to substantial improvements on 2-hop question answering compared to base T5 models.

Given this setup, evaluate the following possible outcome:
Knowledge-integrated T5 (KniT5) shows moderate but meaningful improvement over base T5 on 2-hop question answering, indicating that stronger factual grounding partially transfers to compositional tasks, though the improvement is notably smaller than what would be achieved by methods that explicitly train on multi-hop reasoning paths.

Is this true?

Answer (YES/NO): NO